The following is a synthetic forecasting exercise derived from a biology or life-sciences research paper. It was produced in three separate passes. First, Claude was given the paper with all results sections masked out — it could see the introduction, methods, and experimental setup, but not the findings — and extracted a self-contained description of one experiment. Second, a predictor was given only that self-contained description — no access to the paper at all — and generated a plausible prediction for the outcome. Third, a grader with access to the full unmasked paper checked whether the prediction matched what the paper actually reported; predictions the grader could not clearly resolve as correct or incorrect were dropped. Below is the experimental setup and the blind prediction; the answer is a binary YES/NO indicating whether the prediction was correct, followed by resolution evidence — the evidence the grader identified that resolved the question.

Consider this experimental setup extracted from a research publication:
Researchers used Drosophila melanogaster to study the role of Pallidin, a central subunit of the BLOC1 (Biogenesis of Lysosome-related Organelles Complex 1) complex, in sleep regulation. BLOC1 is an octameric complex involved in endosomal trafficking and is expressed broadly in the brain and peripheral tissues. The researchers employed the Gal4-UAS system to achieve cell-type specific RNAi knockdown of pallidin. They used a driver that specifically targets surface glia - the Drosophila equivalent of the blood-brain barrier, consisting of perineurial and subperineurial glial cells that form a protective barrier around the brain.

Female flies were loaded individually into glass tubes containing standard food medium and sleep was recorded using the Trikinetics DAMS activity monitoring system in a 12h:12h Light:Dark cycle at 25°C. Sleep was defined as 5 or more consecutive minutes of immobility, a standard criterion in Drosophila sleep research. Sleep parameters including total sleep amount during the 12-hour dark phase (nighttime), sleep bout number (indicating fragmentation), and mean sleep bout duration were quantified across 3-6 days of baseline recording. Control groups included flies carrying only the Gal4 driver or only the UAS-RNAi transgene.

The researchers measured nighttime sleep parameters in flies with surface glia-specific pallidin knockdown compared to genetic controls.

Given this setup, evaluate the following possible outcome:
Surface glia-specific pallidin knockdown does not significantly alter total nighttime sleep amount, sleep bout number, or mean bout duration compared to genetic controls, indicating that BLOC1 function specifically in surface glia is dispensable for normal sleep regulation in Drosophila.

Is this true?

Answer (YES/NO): NO